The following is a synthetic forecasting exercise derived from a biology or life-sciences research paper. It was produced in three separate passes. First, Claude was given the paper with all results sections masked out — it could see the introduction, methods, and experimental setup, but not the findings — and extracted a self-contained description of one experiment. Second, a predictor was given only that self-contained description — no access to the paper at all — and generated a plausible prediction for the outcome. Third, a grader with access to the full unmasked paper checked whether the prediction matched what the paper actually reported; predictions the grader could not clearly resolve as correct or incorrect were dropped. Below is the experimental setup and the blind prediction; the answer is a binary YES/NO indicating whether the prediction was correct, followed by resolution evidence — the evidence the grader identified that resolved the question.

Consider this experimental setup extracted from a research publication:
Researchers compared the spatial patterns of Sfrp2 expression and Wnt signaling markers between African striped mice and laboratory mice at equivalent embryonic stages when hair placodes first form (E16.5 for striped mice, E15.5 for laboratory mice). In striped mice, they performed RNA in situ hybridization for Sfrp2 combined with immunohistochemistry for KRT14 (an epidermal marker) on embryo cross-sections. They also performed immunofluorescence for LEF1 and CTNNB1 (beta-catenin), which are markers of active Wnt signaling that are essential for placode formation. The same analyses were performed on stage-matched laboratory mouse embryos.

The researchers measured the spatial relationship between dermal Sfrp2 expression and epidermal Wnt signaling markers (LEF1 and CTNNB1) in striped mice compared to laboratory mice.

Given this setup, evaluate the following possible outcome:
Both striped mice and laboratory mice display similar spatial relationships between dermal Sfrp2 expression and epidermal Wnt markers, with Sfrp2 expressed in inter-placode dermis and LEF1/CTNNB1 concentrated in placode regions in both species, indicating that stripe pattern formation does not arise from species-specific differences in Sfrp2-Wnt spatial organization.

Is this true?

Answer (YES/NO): NO